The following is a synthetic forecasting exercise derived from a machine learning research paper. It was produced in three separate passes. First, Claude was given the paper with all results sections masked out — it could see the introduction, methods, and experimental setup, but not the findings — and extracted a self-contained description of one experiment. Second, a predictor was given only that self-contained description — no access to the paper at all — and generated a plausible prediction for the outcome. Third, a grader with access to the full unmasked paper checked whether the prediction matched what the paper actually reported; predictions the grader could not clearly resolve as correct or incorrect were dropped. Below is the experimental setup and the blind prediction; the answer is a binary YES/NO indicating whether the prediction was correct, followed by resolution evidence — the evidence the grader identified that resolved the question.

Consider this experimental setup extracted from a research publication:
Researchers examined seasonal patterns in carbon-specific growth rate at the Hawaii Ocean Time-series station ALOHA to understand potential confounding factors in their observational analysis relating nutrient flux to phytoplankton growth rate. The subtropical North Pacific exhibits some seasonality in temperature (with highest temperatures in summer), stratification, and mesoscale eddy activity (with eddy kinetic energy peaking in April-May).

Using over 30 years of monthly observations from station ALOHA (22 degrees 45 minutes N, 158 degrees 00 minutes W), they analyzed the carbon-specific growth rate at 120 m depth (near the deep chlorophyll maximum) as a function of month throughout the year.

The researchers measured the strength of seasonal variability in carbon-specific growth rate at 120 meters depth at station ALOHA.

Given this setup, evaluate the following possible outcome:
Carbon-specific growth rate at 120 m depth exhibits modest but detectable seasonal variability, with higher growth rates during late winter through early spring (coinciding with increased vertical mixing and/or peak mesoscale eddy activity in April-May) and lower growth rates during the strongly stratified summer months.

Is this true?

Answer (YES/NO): NO